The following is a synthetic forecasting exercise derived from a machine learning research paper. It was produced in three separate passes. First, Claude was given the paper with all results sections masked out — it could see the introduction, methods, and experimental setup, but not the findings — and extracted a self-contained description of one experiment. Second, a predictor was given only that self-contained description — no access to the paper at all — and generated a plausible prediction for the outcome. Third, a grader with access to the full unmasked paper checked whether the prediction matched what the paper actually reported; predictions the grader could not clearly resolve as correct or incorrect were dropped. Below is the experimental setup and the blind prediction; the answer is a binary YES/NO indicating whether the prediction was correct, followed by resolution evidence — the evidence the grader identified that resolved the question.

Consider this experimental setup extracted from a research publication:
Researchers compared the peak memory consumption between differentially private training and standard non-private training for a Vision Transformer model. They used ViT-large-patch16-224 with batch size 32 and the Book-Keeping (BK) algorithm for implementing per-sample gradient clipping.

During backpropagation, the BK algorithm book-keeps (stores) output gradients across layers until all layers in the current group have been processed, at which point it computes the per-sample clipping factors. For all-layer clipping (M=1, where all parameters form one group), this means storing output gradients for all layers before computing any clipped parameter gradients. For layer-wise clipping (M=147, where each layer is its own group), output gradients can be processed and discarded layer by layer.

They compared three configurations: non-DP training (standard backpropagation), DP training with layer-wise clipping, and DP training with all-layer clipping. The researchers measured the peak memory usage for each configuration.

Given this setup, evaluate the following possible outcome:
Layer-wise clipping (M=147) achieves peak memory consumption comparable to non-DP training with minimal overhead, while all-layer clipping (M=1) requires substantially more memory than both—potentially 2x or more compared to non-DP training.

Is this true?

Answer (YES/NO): NO